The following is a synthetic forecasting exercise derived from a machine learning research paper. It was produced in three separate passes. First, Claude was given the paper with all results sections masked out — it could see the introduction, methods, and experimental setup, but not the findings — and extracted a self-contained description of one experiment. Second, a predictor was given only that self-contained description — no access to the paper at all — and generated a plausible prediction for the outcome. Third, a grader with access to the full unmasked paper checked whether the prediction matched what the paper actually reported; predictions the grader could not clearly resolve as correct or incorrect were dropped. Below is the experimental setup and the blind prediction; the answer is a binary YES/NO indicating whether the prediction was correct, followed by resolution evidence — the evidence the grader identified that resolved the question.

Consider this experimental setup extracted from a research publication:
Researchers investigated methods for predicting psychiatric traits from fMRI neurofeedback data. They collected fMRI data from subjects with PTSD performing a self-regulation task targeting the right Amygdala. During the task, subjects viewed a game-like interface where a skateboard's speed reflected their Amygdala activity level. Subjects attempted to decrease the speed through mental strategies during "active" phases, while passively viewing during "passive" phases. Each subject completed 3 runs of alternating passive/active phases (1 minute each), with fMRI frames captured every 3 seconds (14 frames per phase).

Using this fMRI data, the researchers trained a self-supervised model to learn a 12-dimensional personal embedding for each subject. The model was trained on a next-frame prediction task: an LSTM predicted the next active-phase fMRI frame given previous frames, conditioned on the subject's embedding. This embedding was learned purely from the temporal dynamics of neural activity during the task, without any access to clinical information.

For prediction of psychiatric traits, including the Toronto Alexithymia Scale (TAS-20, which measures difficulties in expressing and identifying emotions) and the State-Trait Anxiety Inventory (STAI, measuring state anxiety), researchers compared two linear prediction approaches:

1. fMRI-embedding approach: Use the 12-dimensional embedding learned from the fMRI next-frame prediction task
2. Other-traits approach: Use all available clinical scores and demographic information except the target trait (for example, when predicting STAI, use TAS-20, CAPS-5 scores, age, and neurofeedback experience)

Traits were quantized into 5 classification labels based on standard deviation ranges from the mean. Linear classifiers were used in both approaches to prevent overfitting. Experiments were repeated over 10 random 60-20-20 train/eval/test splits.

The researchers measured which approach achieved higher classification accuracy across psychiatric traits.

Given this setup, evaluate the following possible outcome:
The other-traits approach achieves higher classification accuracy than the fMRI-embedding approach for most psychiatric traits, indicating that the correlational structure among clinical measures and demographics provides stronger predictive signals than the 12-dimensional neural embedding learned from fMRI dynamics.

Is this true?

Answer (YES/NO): NO